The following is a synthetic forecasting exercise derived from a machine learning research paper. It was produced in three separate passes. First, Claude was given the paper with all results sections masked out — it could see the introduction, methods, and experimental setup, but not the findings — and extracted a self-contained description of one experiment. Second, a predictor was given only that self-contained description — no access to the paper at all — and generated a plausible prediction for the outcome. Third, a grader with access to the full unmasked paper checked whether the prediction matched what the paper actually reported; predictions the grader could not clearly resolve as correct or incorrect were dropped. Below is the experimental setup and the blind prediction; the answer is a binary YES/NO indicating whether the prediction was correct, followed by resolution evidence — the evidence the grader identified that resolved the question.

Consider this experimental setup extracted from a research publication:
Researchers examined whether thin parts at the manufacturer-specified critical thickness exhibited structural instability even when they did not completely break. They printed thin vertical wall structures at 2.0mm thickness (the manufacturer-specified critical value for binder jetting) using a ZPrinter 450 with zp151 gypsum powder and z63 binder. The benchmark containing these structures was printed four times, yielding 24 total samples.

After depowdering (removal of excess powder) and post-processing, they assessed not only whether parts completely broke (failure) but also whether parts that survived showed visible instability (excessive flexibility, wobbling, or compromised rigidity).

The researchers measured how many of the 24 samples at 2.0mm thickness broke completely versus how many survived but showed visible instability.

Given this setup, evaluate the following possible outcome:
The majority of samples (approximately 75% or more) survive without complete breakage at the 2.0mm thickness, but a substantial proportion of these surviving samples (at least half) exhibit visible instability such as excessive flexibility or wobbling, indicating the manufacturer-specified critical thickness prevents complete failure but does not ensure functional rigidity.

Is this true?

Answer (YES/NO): NO